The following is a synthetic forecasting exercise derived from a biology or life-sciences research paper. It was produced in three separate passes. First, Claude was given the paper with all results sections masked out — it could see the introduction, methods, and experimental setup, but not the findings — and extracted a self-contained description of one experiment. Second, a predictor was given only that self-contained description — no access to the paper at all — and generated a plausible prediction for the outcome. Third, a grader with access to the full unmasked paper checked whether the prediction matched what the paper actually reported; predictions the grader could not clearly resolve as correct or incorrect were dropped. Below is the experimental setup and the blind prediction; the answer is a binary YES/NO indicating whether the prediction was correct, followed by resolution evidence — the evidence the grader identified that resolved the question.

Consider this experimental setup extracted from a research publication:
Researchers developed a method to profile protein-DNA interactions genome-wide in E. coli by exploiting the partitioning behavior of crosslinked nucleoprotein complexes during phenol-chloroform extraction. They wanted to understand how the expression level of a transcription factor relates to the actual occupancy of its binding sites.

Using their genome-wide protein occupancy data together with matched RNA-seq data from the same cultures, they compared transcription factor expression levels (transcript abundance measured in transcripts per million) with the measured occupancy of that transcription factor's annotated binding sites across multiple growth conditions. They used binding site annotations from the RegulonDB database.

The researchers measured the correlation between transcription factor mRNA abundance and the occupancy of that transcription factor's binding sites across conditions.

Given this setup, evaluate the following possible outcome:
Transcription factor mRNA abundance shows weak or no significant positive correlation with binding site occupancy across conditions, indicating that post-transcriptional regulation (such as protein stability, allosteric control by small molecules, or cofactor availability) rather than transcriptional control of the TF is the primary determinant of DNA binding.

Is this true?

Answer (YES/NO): YES